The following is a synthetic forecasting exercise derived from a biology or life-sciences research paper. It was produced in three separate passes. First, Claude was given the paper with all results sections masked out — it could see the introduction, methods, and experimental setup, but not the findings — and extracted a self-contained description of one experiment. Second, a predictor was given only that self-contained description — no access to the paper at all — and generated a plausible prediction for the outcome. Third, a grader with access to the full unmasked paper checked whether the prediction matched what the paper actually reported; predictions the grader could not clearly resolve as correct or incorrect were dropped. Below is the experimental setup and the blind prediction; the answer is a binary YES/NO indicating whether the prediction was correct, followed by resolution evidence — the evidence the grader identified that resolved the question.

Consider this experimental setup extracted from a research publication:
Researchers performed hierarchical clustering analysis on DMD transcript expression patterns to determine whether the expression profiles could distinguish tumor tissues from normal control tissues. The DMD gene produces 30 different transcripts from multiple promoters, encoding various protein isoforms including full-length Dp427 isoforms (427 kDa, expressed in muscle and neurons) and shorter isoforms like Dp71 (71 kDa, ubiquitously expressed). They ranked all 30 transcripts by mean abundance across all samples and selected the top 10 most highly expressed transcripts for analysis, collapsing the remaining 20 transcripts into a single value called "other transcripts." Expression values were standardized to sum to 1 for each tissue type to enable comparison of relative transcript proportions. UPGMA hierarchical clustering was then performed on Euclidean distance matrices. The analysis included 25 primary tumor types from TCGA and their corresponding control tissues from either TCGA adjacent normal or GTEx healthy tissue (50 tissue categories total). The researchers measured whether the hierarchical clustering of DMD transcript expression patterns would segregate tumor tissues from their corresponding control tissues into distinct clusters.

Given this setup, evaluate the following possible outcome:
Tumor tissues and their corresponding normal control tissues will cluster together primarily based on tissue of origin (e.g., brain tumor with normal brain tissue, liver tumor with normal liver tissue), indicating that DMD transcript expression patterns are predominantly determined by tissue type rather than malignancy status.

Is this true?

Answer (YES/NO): NO